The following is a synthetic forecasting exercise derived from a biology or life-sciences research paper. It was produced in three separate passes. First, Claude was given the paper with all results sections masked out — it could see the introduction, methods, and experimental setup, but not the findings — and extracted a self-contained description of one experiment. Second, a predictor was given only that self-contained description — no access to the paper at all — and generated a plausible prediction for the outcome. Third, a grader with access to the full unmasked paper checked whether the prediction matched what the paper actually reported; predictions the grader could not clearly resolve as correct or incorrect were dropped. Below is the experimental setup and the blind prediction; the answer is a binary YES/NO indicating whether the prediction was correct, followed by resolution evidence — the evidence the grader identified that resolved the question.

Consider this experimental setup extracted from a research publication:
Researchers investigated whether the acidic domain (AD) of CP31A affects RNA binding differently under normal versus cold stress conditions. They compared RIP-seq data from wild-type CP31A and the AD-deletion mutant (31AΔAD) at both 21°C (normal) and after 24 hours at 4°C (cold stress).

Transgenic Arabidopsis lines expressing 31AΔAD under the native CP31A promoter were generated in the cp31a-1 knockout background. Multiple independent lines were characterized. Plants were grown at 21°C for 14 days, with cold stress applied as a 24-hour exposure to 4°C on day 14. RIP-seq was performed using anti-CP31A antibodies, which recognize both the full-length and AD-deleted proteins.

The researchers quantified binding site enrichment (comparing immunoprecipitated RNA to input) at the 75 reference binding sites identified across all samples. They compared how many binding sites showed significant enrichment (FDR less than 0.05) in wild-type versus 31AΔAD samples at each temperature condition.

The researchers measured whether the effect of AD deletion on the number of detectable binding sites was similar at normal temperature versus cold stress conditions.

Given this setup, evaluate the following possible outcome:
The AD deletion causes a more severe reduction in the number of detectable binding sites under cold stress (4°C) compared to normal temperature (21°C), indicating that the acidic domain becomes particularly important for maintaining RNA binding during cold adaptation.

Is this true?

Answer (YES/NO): NO